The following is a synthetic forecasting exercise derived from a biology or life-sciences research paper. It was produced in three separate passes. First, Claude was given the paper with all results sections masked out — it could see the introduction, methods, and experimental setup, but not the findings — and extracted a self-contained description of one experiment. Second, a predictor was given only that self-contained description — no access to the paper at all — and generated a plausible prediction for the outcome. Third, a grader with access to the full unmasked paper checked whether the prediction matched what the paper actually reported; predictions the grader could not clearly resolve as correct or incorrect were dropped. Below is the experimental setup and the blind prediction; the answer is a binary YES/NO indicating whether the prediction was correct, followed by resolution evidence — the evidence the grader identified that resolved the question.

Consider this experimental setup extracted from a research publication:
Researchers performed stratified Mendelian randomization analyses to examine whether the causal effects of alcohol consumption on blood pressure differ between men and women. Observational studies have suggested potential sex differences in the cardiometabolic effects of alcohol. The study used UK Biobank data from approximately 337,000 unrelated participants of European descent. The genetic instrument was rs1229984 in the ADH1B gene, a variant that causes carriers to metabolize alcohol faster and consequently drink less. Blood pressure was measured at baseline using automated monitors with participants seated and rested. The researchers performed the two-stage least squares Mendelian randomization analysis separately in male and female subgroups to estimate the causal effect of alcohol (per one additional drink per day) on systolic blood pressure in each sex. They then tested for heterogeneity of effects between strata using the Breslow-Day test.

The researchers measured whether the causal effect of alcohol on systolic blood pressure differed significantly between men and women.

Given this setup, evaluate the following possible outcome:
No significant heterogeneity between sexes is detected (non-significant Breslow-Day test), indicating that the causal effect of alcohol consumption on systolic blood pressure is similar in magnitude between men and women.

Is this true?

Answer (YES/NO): NO